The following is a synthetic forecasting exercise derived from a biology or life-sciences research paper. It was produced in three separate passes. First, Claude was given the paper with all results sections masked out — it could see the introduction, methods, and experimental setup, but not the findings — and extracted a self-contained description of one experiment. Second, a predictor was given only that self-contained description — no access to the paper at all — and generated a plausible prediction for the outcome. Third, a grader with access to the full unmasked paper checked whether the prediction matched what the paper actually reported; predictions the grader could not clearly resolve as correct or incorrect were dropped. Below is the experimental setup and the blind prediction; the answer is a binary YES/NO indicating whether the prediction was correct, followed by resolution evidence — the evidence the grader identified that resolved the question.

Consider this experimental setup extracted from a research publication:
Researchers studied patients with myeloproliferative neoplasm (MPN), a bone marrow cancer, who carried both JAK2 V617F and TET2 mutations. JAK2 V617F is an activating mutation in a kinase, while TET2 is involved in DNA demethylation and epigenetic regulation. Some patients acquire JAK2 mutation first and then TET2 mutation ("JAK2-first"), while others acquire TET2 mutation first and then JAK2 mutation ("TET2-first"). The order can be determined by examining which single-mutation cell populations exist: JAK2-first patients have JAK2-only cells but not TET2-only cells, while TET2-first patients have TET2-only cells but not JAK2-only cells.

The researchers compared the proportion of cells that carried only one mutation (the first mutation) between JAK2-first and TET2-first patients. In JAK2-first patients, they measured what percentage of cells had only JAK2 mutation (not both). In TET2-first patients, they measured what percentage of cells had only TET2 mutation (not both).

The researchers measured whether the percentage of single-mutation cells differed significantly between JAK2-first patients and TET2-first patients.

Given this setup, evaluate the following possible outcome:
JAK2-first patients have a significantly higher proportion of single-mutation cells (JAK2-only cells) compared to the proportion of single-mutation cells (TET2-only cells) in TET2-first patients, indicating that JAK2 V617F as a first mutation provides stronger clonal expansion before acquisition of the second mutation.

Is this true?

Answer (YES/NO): NO